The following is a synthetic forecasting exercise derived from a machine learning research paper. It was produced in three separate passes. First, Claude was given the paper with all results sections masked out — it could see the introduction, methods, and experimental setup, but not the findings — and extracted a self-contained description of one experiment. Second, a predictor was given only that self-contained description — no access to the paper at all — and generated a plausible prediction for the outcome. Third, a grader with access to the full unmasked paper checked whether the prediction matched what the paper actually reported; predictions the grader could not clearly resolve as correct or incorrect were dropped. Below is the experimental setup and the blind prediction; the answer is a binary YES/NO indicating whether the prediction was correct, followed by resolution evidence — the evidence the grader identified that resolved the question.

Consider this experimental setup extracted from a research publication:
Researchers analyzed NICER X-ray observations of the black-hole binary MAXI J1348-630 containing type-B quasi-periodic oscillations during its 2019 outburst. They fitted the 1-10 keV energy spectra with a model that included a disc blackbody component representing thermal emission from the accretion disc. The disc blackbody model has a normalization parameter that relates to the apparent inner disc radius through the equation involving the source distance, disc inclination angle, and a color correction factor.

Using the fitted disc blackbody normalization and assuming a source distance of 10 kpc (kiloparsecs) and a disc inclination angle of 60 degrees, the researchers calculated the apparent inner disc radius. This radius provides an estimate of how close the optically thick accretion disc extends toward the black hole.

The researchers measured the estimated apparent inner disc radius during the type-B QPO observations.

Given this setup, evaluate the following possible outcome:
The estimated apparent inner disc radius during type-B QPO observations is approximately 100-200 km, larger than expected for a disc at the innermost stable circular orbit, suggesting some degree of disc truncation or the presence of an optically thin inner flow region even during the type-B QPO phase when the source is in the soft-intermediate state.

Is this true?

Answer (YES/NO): NO